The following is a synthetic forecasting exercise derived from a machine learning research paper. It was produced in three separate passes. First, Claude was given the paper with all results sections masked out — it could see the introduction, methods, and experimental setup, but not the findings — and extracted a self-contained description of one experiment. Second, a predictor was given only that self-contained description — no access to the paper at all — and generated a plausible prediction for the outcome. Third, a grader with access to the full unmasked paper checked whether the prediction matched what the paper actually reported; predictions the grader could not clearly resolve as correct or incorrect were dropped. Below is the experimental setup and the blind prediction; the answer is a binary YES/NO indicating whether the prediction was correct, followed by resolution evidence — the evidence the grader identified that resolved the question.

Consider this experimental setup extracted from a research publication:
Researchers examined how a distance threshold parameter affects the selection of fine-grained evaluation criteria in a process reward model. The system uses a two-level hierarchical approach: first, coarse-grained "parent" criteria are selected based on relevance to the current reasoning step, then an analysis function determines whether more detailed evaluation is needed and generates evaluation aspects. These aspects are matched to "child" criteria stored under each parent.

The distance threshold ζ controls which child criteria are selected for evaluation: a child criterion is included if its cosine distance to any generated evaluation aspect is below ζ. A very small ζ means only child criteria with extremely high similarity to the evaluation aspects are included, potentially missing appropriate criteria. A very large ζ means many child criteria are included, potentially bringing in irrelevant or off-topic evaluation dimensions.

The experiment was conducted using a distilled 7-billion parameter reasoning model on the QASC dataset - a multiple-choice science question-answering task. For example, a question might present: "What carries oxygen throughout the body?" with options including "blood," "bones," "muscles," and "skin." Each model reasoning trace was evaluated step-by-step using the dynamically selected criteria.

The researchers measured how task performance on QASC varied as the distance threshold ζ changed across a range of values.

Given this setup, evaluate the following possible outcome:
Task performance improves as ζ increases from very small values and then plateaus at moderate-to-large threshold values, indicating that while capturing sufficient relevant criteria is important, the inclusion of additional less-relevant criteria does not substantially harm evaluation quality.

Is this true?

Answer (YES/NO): NO